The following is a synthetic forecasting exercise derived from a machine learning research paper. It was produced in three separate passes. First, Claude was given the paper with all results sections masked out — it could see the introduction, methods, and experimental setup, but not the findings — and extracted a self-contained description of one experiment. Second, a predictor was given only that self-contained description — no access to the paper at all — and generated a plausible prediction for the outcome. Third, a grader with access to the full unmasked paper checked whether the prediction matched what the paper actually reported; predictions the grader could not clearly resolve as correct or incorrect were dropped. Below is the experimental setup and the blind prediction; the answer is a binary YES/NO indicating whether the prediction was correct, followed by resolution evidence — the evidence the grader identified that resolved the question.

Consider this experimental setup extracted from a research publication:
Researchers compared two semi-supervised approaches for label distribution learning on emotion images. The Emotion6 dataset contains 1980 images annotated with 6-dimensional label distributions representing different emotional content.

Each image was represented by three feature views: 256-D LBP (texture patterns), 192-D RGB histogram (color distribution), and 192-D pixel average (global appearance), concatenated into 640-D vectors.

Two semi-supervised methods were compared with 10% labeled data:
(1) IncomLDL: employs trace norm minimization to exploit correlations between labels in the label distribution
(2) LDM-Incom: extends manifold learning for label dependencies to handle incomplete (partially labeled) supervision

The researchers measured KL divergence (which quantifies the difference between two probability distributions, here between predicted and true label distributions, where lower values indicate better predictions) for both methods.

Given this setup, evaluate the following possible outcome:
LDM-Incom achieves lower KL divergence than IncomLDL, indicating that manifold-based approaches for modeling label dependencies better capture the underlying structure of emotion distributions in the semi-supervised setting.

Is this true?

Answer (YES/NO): YES